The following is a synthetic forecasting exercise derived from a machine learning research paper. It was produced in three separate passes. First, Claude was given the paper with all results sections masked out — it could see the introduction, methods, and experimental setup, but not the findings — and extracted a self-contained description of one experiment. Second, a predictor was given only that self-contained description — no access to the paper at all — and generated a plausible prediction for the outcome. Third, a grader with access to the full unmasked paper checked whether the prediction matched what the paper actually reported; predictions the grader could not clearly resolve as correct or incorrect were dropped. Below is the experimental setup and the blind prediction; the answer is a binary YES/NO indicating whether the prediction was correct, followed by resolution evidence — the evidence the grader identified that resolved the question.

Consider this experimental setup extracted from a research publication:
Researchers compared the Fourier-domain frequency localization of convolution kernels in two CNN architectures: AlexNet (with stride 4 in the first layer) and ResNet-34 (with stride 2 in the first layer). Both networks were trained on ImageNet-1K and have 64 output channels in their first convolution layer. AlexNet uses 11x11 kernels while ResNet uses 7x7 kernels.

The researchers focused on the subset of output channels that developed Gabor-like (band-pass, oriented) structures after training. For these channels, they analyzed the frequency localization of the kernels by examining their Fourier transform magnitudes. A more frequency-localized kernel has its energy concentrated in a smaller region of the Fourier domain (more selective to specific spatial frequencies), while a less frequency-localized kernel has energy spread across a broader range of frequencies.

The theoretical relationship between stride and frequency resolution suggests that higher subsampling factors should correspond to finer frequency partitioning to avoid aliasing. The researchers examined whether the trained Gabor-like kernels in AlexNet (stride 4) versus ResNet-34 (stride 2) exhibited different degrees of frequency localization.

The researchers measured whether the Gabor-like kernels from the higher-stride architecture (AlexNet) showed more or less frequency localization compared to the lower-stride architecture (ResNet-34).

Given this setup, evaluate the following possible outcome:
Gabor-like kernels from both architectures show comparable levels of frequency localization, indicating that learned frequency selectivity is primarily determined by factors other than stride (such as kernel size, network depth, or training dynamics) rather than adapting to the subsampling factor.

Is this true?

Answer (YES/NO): NO